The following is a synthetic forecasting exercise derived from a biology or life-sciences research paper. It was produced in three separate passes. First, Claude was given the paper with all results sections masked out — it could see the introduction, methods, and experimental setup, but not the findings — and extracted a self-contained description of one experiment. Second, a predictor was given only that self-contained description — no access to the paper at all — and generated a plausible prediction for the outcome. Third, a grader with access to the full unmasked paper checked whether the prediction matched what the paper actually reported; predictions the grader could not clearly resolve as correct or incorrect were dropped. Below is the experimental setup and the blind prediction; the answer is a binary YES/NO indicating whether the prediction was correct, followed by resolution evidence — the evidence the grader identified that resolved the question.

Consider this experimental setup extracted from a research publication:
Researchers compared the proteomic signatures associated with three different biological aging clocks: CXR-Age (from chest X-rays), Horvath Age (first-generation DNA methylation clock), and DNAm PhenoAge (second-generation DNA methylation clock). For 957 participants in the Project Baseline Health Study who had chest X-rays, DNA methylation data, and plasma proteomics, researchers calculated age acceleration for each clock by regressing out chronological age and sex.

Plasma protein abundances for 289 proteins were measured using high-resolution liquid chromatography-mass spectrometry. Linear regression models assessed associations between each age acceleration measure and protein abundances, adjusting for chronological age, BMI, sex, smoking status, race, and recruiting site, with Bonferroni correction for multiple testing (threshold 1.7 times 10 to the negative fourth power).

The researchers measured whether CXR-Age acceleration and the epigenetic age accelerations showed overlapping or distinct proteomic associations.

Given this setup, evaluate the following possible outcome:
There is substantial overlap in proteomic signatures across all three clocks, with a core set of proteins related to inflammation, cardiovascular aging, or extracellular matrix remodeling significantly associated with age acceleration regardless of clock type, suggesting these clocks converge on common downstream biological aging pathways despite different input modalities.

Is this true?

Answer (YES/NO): NO